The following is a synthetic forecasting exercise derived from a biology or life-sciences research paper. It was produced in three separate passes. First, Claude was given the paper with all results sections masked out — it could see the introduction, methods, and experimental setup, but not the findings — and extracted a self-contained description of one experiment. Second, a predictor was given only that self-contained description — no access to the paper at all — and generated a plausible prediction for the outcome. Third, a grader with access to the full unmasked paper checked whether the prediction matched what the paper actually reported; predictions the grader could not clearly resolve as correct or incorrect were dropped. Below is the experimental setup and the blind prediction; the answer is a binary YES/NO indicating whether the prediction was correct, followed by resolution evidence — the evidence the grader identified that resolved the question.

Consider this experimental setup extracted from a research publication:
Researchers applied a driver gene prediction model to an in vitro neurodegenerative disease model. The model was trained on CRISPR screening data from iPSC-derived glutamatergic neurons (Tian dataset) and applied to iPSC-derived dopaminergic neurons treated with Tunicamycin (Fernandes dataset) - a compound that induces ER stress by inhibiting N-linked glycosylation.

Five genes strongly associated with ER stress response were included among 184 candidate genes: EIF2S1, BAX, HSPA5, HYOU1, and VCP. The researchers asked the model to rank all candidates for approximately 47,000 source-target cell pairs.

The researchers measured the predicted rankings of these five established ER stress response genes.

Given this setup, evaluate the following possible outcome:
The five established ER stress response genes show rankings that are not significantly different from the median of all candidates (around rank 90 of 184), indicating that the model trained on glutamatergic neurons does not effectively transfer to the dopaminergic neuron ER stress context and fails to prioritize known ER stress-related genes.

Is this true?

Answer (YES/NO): NO